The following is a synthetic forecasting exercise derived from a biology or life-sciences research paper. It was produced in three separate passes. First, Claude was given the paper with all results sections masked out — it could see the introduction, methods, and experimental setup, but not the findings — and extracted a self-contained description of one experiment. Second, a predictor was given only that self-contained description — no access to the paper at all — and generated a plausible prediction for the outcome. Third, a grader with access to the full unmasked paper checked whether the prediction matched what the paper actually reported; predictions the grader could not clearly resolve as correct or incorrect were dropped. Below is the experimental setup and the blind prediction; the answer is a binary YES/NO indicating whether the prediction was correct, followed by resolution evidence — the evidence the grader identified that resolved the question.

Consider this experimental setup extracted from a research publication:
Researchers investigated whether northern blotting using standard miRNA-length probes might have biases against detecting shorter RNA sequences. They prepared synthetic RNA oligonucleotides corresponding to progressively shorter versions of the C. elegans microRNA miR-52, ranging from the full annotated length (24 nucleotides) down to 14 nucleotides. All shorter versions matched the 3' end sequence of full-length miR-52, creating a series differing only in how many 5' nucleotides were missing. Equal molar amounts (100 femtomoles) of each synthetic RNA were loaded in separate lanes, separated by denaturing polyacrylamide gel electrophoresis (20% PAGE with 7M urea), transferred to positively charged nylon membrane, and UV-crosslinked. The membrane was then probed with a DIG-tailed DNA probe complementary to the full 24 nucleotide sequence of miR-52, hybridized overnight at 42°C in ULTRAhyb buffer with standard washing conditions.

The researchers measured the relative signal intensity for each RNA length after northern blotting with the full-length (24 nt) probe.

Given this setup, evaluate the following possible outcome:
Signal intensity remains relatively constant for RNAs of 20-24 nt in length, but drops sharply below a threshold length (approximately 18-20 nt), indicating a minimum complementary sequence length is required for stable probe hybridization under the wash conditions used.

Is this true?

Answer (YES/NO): NO